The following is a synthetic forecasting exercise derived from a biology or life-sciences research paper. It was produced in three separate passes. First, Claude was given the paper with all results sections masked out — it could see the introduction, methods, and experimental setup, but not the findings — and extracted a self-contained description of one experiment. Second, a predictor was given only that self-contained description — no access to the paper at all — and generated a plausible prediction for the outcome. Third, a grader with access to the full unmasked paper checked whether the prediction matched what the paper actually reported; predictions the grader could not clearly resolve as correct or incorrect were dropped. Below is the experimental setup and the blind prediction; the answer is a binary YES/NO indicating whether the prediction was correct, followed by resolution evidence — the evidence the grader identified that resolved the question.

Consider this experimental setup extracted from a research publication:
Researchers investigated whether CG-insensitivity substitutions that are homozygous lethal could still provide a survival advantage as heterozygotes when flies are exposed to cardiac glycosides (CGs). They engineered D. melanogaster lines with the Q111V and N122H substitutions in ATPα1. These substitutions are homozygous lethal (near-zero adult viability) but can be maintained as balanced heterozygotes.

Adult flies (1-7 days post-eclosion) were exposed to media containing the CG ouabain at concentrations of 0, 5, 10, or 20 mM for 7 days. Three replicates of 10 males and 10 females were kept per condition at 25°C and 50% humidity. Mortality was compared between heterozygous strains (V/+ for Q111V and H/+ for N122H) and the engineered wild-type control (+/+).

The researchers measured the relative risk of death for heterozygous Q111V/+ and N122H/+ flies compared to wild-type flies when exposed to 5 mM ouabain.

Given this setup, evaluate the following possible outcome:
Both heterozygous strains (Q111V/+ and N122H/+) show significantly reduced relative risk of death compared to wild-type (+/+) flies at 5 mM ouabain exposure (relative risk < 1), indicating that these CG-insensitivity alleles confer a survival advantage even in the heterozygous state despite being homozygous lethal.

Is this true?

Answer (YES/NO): YES